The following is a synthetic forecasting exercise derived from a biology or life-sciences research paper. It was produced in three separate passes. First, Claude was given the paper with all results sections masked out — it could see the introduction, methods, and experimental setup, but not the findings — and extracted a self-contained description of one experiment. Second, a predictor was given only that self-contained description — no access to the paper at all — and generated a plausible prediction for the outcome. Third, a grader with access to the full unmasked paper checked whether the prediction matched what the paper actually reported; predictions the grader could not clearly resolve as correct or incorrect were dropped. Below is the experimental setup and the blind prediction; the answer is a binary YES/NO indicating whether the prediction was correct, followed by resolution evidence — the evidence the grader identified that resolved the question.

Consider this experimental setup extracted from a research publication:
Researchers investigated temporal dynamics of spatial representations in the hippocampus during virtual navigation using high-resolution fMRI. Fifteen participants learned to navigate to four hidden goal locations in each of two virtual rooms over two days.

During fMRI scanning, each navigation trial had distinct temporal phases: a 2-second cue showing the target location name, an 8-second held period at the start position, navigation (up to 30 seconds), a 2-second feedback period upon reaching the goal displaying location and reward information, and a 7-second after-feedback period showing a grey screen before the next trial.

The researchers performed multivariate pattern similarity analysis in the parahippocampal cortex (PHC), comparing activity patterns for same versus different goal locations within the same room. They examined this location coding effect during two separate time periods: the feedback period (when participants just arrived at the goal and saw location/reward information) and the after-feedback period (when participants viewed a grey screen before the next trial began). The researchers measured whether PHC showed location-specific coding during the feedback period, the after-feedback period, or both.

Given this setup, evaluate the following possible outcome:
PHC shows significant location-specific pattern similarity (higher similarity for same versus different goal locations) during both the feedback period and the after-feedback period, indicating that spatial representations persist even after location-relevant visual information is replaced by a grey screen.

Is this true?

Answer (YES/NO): NO